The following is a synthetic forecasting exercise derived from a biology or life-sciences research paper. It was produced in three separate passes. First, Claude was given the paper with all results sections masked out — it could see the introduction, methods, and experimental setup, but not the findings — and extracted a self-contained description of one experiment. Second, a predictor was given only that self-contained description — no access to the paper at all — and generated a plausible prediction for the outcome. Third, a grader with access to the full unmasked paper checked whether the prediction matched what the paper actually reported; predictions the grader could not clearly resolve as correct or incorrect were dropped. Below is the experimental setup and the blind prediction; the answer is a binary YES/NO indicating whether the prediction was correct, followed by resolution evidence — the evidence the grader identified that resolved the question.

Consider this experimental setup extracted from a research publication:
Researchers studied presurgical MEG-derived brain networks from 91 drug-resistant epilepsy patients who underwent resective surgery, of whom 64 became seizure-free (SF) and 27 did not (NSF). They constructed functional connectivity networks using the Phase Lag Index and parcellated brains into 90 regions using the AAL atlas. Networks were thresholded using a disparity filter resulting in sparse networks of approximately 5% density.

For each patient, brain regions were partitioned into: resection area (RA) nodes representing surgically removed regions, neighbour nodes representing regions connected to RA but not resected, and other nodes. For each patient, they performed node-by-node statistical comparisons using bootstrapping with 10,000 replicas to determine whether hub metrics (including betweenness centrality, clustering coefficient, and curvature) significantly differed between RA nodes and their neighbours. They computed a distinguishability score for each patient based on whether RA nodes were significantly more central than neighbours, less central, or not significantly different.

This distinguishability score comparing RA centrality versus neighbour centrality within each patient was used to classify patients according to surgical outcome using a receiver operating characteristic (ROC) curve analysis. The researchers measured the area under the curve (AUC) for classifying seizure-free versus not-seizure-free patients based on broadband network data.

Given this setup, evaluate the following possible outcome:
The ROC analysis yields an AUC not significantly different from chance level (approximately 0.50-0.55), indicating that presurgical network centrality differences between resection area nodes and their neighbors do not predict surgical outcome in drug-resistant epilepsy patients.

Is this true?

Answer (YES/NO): NO